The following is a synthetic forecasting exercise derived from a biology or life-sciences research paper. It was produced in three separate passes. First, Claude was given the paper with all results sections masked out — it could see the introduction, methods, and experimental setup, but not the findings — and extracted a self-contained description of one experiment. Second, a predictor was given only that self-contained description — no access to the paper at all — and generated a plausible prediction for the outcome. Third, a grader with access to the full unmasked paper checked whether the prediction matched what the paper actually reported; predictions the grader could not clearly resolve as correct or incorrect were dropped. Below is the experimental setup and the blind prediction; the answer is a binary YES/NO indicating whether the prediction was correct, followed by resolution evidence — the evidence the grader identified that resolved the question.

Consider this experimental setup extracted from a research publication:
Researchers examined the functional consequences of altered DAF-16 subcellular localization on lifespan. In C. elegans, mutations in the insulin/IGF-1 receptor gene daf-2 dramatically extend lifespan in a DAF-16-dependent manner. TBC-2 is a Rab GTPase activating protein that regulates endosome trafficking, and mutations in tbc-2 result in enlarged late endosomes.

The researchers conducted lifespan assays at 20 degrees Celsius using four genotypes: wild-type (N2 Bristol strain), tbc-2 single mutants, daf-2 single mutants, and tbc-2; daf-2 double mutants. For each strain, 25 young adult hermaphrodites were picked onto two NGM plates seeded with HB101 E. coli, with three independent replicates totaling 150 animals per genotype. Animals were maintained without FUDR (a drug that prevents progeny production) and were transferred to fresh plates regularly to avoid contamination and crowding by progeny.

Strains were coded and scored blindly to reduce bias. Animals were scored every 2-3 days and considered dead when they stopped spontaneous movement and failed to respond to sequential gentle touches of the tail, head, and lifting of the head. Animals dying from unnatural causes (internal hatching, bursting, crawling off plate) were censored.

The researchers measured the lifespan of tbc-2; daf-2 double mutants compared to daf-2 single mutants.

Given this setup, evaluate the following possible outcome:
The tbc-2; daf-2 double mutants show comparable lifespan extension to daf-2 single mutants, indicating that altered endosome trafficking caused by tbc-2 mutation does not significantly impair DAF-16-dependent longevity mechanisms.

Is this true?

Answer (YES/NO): NO